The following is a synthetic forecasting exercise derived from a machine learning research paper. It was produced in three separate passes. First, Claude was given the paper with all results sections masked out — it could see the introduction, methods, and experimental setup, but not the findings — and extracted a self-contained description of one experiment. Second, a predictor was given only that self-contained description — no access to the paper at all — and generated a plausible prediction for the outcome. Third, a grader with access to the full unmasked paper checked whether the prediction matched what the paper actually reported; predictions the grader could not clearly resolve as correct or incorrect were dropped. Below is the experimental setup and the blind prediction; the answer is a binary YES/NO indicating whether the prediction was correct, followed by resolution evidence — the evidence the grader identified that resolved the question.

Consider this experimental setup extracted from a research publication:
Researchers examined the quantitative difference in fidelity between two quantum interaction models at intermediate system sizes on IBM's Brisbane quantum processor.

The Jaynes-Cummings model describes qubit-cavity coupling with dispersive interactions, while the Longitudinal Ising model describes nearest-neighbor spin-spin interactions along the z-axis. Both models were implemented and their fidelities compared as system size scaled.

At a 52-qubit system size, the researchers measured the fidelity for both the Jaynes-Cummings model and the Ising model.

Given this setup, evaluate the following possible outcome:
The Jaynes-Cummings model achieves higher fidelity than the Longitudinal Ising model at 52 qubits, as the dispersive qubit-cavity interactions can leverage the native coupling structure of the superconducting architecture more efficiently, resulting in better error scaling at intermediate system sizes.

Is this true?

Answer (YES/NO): YES